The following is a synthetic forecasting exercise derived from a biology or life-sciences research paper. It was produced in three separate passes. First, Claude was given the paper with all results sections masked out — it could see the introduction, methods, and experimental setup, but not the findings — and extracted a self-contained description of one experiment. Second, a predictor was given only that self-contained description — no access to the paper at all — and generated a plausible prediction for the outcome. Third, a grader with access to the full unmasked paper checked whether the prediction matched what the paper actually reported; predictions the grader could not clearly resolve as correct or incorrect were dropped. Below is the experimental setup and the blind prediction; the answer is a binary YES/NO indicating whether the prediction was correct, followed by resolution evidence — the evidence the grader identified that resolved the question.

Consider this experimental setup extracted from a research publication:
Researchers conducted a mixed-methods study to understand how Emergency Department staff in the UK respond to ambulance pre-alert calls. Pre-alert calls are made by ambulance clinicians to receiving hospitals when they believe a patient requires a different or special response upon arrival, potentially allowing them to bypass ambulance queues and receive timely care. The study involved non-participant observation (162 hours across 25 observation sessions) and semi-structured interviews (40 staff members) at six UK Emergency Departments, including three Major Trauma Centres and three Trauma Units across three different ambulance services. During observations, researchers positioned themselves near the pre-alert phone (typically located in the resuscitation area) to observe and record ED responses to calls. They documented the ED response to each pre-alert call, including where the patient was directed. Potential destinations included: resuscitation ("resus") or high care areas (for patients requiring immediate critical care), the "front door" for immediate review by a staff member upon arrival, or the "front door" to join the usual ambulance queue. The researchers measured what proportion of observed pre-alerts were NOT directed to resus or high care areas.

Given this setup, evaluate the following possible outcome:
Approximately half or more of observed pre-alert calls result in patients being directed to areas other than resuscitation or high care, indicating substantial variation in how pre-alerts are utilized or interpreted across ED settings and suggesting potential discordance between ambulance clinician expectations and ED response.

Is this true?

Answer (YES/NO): NO